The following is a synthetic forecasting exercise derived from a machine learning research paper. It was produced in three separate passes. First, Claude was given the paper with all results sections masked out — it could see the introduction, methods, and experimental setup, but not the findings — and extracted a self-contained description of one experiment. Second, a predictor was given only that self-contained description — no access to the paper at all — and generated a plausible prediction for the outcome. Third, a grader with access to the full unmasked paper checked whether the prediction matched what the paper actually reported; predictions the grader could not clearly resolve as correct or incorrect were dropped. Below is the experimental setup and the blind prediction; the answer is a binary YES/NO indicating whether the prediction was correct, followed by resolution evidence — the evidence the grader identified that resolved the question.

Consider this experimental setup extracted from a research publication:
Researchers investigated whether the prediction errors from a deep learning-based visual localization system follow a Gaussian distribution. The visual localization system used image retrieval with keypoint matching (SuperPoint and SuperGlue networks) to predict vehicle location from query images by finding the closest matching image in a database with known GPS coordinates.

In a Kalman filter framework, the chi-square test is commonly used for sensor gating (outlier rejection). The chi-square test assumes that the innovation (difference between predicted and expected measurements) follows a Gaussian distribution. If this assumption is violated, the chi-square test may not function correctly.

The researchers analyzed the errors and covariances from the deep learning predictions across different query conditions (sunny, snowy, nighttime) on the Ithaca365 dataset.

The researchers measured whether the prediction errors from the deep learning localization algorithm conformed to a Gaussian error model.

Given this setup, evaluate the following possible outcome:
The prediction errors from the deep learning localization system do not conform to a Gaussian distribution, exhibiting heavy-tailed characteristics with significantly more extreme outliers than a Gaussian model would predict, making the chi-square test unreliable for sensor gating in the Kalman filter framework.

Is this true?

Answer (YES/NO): NO